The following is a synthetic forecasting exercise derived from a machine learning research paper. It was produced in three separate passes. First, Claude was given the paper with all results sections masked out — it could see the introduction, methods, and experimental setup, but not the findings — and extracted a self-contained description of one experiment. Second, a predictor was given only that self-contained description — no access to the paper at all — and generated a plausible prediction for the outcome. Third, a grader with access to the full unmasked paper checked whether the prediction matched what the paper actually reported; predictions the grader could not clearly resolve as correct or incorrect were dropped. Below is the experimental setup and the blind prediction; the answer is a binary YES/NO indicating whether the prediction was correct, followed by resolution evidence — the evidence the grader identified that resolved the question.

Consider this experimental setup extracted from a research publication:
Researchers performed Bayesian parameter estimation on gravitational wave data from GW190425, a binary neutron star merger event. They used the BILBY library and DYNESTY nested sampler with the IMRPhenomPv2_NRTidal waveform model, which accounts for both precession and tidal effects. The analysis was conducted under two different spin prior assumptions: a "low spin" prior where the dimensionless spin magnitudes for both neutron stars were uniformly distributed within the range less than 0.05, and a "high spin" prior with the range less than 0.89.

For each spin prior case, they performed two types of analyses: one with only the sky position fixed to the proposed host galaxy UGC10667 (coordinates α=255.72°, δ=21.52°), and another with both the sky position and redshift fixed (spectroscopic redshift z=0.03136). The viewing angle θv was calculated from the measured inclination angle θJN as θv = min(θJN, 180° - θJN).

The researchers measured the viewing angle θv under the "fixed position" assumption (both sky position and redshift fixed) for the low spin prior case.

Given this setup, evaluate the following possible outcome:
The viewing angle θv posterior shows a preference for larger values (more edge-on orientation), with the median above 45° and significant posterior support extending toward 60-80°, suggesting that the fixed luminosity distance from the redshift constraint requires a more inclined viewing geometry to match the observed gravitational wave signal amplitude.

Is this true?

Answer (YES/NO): YES